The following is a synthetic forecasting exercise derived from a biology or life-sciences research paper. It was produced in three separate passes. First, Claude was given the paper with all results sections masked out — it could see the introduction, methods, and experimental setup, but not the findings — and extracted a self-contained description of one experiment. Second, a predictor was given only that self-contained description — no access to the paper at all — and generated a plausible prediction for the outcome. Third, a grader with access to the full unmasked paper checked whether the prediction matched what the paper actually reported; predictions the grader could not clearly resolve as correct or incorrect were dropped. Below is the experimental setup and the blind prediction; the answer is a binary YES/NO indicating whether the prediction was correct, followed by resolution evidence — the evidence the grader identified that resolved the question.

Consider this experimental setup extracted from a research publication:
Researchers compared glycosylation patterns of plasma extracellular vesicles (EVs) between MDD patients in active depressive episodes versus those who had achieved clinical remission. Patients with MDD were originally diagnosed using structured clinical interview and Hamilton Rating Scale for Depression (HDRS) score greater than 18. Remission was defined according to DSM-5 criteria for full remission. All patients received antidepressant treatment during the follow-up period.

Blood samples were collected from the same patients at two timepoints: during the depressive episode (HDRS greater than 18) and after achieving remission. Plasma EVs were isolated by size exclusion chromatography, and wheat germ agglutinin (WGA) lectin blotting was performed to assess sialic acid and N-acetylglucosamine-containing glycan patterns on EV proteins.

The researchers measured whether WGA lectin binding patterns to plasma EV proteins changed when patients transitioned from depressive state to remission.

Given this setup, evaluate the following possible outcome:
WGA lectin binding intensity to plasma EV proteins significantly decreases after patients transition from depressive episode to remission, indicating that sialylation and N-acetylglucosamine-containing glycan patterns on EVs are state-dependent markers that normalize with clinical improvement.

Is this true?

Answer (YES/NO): NO